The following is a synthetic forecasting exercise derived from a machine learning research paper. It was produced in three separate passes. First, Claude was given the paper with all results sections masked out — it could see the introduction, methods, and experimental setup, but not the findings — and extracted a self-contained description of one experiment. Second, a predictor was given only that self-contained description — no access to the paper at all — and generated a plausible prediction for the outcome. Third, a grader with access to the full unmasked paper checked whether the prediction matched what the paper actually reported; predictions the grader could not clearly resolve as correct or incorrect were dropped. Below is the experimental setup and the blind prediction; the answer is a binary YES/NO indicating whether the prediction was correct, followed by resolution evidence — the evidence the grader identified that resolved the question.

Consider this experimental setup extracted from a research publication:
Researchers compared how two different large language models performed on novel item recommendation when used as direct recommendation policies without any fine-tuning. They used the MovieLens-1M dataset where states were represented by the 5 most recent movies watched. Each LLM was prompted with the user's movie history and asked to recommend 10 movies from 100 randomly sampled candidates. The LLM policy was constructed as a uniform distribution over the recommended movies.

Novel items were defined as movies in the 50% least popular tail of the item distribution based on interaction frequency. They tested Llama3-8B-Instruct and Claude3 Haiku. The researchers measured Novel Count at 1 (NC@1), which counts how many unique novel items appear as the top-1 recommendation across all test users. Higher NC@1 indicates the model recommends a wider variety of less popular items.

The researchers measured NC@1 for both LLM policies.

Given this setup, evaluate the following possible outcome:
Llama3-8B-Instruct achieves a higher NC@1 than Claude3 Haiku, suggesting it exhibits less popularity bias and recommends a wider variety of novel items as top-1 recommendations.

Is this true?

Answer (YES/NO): YES